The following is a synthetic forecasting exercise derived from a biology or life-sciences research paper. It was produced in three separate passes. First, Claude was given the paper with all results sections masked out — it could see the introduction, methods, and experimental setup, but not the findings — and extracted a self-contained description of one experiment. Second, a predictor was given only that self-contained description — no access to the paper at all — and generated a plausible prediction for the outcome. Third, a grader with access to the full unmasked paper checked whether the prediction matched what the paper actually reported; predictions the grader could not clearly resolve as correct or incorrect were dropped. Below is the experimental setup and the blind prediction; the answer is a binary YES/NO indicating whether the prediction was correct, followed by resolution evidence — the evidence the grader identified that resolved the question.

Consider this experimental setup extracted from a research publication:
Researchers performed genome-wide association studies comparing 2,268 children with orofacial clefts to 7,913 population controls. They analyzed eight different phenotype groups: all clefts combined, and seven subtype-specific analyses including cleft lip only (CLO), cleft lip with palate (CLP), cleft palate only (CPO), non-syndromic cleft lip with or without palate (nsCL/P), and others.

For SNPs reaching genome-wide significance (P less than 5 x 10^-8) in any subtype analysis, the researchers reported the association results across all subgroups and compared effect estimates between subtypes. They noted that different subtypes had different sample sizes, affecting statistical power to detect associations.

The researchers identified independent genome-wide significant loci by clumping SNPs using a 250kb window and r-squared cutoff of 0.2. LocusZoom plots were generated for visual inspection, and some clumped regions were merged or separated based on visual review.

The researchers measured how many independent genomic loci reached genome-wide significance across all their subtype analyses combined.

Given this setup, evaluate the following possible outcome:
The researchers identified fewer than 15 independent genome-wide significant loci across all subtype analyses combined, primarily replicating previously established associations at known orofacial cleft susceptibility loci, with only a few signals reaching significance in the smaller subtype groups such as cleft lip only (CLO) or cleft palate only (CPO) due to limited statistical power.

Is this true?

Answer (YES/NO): NO